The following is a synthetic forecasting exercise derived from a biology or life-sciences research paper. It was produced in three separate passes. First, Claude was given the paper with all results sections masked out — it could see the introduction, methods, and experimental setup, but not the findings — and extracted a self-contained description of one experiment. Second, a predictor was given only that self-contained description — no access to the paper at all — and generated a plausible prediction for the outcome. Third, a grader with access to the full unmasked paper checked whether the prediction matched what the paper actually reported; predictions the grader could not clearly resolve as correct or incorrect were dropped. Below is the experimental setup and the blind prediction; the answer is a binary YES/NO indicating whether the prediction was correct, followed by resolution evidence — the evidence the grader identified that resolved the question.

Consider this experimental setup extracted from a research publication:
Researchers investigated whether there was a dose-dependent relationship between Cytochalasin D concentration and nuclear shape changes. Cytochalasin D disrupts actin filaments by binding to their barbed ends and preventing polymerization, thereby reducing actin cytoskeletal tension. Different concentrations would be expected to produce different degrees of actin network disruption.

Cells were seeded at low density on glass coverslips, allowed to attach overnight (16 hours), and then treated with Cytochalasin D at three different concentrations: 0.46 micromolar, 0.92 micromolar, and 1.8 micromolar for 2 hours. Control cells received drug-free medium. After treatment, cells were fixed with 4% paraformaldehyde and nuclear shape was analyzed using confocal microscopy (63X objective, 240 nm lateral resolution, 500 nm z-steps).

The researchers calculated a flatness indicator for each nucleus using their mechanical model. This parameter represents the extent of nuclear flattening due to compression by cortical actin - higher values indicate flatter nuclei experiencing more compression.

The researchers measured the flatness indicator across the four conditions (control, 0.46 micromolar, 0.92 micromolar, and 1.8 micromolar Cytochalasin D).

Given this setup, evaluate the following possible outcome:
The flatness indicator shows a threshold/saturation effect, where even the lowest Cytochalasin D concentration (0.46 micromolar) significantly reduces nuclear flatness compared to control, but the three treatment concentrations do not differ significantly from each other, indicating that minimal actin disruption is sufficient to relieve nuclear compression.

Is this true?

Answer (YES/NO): NO